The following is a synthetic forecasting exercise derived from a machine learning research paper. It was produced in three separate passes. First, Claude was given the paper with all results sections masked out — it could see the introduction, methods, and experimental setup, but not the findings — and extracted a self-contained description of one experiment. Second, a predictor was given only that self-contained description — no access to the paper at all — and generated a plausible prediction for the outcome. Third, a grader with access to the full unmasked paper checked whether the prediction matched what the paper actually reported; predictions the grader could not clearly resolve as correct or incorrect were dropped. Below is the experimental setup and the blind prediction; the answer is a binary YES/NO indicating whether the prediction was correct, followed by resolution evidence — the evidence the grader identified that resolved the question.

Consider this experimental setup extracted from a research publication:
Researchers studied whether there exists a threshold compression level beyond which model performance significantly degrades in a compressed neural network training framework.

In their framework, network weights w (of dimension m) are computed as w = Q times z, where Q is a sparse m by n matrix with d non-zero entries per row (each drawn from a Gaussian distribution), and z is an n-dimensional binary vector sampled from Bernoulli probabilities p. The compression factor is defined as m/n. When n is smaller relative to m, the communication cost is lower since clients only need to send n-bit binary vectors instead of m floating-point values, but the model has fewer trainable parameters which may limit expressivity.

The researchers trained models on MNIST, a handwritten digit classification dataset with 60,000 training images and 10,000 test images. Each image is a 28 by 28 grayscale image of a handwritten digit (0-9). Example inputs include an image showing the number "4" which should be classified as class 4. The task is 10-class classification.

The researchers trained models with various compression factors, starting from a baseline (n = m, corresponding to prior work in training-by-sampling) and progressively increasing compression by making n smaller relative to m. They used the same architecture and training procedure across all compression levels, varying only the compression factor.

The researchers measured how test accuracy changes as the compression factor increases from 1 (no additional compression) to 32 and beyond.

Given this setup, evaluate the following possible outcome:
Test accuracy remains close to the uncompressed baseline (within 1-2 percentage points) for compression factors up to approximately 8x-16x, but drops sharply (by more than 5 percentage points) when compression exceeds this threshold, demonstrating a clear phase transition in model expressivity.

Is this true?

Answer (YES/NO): NO